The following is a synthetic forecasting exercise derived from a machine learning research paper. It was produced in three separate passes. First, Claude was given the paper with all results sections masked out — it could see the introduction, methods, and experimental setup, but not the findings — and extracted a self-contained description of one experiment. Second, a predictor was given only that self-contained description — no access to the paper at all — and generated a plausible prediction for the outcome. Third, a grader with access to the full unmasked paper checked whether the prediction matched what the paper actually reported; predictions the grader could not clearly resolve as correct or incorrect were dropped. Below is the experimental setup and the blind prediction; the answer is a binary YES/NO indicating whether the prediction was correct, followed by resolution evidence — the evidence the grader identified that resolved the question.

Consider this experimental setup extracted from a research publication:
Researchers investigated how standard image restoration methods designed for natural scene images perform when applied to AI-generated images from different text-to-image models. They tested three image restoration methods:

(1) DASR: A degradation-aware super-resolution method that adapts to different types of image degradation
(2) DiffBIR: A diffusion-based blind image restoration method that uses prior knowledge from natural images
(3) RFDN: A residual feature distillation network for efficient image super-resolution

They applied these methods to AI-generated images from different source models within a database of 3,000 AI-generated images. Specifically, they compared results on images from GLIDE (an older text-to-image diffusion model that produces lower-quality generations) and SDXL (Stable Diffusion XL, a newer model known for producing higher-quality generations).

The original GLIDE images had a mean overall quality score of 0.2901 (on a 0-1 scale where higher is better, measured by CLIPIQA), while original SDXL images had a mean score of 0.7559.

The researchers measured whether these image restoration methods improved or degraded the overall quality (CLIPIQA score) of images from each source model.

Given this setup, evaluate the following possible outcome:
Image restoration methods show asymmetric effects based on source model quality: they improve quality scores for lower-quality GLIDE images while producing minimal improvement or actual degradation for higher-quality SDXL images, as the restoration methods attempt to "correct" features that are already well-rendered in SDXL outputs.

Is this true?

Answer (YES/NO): NO